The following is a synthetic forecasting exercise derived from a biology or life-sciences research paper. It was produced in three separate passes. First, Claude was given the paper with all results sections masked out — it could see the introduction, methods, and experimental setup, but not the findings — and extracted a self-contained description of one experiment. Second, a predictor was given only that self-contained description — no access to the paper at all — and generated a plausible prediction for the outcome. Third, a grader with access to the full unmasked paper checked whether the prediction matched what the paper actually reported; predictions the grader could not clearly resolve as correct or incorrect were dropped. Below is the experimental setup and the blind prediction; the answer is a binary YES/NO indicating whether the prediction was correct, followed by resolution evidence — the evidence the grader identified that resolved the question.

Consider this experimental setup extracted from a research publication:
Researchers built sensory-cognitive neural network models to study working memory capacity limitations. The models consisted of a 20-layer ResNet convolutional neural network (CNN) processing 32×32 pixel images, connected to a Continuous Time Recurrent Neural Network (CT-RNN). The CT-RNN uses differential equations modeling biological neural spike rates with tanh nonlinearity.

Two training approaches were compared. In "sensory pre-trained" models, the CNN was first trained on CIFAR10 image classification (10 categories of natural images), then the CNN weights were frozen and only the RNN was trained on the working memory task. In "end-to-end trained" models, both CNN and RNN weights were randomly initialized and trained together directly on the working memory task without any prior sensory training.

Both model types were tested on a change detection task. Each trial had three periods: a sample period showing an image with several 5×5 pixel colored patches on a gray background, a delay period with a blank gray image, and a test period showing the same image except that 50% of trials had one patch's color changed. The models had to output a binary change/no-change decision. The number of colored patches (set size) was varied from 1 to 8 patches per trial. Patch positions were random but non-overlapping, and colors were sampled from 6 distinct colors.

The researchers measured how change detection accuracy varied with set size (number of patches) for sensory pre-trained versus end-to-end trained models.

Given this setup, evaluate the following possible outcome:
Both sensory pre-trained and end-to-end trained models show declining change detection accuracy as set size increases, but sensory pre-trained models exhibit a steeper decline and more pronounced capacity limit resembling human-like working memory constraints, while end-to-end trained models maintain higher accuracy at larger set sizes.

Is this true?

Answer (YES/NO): NO